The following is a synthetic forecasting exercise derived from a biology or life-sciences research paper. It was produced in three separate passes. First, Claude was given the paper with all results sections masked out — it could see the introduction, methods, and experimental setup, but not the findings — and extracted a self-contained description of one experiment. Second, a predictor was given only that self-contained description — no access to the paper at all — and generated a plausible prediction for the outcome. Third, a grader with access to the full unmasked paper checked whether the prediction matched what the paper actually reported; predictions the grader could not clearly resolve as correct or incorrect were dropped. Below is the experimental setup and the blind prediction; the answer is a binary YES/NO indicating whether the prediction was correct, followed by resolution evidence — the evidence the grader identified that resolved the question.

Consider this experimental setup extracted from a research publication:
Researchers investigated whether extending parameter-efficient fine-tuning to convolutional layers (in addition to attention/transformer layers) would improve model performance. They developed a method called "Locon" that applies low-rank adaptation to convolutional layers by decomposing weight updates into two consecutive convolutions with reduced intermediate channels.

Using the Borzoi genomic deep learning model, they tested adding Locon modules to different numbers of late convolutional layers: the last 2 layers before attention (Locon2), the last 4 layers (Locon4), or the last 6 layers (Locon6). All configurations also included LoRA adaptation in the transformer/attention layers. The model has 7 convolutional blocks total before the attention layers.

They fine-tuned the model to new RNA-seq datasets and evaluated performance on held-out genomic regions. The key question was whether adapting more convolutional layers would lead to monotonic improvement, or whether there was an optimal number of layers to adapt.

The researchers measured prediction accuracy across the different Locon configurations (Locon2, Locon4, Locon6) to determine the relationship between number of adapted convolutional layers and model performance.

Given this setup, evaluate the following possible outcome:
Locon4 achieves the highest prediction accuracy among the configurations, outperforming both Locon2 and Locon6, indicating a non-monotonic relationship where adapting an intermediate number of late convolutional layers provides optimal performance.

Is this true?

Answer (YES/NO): NO